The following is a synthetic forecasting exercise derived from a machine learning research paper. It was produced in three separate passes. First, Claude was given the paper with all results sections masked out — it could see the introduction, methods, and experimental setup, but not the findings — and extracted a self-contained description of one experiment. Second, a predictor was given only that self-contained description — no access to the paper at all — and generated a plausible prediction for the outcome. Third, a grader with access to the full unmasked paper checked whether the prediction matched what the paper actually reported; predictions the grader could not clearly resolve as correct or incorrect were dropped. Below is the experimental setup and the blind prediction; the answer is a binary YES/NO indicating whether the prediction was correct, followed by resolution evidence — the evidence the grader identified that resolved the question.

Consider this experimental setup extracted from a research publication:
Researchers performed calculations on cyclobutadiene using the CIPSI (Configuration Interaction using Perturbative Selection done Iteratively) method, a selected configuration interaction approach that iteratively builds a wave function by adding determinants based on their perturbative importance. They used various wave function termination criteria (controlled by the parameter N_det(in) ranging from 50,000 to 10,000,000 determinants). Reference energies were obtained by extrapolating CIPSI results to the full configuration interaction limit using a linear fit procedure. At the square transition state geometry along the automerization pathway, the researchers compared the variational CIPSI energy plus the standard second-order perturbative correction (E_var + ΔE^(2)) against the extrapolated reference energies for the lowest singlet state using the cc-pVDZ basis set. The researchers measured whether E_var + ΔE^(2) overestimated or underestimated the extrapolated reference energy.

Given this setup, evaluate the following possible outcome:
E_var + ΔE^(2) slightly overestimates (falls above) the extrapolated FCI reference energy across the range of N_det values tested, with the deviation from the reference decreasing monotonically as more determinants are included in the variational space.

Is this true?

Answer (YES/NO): NO